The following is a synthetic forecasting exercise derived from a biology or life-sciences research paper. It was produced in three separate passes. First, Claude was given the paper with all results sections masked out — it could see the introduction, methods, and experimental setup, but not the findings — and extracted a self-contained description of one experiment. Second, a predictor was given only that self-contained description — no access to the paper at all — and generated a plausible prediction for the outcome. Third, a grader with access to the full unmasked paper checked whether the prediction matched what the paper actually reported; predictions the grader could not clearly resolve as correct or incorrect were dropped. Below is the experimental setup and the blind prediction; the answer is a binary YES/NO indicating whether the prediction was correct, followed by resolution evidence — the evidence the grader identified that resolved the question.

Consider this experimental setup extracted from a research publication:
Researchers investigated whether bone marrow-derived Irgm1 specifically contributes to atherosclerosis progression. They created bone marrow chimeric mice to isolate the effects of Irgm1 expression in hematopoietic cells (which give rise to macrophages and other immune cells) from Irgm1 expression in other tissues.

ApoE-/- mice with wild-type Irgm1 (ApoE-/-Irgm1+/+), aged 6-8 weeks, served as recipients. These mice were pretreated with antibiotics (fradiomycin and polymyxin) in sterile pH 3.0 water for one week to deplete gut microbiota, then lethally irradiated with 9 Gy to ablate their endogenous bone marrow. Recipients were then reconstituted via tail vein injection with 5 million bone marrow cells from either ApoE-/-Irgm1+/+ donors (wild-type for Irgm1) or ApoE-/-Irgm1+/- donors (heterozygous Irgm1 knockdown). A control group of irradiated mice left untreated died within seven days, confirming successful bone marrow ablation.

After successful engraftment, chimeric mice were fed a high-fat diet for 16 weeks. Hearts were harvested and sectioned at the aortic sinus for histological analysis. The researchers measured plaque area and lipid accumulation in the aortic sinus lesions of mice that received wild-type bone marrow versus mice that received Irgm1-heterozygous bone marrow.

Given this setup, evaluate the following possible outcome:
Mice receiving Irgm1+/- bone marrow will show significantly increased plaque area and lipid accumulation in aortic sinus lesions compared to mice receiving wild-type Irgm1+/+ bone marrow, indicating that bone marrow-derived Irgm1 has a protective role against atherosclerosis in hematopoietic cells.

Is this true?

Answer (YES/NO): NO